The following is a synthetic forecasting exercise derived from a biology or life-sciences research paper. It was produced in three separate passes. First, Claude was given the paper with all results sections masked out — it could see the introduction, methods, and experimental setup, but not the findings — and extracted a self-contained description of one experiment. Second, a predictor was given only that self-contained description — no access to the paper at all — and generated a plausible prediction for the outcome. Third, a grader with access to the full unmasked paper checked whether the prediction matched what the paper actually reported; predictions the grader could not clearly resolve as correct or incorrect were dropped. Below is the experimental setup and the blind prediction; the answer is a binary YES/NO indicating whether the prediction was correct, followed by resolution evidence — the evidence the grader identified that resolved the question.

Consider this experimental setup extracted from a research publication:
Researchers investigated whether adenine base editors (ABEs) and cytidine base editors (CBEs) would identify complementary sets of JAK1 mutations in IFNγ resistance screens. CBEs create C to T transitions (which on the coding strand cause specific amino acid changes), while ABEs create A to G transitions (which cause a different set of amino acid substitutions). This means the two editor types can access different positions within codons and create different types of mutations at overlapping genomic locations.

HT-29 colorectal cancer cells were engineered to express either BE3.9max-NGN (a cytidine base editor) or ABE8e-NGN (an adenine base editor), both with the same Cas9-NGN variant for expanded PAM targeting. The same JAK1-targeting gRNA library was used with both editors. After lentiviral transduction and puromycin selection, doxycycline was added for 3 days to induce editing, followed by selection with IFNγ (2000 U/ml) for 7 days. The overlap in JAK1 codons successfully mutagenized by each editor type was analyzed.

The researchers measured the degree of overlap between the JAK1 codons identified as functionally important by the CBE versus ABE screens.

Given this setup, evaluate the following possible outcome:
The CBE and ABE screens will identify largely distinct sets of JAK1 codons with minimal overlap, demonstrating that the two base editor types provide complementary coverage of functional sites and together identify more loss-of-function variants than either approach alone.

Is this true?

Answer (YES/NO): NO